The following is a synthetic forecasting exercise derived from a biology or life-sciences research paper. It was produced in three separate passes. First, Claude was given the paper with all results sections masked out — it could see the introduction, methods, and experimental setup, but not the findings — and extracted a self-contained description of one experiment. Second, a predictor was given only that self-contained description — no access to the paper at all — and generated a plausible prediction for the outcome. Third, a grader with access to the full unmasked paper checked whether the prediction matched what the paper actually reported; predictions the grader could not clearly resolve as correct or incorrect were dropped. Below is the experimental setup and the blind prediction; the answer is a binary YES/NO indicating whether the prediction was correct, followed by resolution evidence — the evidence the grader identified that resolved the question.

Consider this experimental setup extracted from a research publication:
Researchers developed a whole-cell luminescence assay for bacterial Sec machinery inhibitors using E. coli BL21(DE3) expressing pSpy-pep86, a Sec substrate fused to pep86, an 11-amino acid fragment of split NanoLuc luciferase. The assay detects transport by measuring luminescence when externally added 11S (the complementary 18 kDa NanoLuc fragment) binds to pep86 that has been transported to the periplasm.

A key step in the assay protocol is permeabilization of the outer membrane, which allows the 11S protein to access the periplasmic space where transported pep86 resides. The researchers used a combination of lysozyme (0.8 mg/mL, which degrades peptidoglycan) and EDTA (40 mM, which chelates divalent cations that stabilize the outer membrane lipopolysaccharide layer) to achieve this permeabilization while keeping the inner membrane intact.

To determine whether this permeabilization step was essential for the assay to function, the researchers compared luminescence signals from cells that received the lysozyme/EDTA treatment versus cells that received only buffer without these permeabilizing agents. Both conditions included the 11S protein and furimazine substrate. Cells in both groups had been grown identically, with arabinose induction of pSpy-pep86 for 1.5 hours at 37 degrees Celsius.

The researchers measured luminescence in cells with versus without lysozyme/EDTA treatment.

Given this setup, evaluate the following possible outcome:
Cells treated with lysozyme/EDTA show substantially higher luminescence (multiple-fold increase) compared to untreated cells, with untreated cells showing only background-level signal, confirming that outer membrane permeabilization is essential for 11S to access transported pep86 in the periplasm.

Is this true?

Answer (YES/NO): NO